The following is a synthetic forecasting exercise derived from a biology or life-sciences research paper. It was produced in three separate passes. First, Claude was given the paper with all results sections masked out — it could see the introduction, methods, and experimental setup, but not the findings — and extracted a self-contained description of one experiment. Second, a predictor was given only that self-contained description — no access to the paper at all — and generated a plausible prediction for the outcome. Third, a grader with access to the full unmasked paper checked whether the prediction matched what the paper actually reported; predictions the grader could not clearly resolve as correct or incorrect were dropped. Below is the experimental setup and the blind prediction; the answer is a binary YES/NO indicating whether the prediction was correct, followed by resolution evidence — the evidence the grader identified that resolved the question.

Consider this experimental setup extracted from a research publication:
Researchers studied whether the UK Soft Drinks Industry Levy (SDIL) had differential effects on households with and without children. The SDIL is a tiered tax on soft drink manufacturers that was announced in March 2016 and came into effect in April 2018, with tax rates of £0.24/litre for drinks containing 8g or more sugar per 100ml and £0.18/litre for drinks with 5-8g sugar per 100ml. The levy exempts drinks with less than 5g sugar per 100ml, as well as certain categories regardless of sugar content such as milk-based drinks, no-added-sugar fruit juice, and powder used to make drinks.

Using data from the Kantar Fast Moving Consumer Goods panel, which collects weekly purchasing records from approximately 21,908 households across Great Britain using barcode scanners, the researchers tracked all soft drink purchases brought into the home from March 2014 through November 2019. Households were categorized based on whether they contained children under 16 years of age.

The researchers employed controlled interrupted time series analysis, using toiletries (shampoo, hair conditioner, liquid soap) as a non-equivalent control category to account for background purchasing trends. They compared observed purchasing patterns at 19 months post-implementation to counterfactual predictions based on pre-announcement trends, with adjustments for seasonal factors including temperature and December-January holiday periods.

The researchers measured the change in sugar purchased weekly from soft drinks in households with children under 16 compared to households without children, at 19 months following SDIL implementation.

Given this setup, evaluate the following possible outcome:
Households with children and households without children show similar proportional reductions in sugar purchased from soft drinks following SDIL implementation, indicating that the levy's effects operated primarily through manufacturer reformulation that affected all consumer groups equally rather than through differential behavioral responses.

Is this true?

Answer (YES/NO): NO